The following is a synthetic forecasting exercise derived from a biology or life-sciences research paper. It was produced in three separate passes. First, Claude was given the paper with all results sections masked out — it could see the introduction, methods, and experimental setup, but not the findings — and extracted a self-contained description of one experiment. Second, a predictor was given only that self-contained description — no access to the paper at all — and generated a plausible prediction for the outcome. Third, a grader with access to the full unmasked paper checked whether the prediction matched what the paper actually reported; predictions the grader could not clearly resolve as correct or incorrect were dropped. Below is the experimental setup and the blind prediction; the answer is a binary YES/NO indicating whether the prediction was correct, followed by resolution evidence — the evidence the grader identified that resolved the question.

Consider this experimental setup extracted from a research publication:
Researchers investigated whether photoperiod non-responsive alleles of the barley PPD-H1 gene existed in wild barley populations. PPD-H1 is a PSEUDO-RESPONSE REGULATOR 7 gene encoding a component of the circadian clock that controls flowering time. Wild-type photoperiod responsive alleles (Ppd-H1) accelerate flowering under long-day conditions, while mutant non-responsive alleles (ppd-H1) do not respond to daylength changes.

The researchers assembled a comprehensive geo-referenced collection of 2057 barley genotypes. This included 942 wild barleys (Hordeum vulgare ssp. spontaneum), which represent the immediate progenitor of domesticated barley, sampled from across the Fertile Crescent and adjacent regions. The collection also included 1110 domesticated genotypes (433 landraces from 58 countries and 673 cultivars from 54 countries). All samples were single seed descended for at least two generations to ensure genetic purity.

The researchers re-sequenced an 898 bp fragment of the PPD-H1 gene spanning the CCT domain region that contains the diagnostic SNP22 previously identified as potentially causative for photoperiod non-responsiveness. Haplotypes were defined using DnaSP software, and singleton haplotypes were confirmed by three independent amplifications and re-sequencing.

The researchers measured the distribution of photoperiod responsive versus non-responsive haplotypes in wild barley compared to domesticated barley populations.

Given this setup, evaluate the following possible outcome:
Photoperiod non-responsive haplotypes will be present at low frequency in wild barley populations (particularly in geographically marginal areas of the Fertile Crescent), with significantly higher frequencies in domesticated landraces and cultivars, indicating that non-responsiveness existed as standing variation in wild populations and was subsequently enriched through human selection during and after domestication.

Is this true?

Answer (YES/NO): NO